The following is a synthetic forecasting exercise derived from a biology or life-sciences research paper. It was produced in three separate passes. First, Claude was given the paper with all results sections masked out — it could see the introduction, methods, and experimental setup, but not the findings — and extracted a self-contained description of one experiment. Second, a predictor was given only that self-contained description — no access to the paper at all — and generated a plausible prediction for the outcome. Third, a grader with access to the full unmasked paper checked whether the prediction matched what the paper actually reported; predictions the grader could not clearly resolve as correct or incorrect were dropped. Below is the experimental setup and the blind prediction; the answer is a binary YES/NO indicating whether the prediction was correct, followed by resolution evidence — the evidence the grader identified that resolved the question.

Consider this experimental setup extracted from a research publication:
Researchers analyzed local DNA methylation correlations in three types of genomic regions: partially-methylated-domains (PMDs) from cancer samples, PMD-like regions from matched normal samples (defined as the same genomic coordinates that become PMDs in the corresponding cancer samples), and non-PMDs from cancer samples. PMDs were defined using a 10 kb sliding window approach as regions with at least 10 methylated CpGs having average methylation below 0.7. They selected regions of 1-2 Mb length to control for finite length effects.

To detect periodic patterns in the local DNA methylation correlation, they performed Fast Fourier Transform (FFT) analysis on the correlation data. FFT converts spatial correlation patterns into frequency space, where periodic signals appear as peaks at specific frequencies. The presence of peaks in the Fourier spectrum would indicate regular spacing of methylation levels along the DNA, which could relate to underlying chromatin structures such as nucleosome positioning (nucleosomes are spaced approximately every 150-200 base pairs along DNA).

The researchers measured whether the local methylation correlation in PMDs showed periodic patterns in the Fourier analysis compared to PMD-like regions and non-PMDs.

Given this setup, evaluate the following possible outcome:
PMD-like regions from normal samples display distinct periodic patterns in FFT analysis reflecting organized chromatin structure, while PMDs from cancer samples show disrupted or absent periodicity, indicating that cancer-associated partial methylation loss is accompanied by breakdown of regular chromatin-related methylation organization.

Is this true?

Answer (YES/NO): NO